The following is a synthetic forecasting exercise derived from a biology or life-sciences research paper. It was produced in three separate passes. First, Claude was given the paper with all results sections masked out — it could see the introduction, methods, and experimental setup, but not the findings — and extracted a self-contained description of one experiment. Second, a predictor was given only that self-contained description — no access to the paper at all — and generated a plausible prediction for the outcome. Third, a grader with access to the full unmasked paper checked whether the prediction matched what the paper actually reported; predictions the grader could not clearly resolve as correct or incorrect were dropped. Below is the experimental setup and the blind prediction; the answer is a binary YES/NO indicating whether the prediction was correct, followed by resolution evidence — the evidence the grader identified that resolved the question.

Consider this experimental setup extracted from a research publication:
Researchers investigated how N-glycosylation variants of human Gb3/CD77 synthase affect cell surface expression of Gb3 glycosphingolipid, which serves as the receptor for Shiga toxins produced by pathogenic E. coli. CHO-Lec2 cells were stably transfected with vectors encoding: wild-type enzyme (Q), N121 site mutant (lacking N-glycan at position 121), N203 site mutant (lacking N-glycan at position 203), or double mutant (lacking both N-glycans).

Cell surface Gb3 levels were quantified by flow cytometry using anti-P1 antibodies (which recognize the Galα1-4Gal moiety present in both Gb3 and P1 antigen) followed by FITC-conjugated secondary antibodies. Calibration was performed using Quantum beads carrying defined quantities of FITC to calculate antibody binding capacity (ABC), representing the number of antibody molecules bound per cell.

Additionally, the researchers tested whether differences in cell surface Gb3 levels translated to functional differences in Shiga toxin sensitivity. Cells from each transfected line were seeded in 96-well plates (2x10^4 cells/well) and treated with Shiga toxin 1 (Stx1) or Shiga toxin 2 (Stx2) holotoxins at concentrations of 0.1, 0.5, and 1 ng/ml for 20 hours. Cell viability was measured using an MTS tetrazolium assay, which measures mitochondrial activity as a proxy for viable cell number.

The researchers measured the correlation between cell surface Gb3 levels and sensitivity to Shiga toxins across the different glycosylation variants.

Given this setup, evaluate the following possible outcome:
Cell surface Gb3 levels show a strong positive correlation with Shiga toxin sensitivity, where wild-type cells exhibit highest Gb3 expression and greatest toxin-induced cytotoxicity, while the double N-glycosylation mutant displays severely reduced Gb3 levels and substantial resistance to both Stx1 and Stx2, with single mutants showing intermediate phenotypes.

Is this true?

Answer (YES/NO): NO